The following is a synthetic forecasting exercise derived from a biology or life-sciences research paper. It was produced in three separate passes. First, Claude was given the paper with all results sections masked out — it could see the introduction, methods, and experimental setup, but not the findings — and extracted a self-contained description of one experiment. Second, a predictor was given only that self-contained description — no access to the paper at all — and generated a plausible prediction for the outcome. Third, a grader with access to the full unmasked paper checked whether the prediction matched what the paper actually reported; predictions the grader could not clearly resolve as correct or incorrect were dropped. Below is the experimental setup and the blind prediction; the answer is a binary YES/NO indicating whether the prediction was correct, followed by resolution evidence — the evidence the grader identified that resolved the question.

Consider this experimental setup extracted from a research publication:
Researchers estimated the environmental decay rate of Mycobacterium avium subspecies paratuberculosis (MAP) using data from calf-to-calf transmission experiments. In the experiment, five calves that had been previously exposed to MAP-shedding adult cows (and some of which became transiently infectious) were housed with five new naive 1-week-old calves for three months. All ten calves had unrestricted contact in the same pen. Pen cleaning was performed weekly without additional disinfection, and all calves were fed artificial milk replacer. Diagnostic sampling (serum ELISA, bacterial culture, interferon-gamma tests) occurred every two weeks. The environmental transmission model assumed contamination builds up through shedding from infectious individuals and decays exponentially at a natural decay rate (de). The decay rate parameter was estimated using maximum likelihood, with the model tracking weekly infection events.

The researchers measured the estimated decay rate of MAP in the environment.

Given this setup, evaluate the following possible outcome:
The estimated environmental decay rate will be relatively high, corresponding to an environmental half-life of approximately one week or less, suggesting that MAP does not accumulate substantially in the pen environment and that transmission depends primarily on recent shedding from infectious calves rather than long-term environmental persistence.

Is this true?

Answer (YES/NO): NO